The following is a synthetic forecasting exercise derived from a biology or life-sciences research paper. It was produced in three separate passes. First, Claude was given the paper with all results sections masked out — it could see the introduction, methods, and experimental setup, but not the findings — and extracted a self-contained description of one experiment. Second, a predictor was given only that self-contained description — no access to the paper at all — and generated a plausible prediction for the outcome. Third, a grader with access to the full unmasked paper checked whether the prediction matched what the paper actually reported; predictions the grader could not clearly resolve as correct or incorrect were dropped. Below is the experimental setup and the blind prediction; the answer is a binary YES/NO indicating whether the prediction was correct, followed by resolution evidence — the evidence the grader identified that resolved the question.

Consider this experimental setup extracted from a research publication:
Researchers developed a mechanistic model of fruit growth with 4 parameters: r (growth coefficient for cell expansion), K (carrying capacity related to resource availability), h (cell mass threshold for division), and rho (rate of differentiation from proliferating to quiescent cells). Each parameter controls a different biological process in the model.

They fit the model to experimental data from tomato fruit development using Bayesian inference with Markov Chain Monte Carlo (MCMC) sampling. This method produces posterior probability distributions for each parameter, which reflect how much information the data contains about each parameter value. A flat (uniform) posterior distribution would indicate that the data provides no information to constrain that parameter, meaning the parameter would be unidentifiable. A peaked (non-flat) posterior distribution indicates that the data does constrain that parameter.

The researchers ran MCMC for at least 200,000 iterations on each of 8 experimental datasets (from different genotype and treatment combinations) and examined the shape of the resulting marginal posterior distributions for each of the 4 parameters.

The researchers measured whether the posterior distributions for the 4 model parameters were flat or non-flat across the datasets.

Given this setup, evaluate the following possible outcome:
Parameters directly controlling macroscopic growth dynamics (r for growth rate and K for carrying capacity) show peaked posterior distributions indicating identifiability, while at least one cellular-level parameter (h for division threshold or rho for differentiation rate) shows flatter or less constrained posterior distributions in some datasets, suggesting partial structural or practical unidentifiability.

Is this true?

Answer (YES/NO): NO